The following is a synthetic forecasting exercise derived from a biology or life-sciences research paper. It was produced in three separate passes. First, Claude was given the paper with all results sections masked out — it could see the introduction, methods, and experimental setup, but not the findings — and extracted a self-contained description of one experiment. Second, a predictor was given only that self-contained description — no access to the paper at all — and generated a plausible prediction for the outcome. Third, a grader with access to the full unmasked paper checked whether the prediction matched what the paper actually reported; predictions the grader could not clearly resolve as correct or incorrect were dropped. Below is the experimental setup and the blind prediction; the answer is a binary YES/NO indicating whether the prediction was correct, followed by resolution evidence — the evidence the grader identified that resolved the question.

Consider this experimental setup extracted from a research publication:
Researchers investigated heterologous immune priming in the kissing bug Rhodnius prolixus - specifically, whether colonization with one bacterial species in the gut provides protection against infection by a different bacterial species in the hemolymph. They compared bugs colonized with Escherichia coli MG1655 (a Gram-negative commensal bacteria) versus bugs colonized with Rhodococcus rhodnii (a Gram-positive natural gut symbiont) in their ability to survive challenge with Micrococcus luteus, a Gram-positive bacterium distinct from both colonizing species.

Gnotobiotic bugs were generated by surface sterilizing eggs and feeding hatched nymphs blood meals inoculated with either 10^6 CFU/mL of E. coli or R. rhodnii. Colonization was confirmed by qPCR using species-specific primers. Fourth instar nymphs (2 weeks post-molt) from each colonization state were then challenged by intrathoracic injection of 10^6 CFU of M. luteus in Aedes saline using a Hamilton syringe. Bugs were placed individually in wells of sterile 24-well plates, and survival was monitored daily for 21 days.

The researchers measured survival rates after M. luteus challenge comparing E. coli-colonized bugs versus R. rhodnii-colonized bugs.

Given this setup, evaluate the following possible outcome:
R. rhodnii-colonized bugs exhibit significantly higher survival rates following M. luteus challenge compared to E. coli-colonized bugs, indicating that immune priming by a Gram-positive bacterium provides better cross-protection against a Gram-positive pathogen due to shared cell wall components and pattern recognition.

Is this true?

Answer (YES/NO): NO